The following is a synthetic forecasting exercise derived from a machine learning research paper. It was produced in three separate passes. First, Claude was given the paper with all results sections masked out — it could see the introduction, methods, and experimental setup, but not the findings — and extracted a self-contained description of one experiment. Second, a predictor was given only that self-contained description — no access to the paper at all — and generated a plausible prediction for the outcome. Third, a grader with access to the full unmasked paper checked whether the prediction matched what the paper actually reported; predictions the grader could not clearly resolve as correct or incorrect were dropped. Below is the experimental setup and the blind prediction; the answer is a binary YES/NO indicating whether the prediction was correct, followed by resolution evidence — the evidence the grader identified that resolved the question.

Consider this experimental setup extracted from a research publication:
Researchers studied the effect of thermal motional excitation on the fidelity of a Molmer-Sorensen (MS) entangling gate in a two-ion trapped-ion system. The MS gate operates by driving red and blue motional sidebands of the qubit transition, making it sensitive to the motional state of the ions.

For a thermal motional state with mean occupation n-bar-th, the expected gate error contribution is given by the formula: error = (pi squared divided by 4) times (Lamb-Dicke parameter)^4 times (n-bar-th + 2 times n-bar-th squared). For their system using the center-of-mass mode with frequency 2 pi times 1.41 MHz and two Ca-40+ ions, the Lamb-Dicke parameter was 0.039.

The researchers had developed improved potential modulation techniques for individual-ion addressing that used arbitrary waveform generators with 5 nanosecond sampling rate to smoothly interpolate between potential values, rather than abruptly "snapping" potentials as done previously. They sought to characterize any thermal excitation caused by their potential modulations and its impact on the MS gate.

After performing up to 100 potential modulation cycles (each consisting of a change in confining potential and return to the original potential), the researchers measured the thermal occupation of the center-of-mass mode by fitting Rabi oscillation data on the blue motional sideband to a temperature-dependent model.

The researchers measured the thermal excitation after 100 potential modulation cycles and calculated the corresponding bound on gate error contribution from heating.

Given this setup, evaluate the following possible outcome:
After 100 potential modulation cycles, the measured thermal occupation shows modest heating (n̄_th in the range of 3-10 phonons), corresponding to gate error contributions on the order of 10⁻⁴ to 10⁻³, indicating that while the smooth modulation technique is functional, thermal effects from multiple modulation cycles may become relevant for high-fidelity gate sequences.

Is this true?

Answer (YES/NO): NO